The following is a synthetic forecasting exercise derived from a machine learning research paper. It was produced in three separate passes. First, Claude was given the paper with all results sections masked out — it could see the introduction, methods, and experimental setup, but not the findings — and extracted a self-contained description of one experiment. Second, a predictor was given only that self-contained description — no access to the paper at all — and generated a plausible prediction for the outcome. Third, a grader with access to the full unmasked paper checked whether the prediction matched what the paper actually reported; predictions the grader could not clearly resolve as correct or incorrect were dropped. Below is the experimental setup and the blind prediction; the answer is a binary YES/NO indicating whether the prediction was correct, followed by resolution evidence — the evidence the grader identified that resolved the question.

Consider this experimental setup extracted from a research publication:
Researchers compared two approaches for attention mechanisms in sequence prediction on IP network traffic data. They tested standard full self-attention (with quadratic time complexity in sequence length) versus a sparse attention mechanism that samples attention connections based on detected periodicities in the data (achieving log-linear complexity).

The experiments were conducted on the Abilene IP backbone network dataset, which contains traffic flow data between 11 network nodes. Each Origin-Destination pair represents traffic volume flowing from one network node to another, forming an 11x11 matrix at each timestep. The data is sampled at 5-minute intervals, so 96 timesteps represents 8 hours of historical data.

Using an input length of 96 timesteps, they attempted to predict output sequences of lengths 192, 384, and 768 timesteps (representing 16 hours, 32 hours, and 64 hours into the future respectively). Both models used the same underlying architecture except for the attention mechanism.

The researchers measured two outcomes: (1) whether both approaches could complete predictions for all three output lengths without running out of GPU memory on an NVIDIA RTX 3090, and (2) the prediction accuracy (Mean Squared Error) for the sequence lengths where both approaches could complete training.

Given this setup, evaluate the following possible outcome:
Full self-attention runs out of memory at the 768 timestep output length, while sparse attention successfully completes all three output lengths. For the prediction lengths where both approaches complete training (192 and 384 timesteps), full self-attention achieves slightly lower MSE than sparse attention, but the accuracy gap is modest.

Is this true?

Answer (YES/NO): NO